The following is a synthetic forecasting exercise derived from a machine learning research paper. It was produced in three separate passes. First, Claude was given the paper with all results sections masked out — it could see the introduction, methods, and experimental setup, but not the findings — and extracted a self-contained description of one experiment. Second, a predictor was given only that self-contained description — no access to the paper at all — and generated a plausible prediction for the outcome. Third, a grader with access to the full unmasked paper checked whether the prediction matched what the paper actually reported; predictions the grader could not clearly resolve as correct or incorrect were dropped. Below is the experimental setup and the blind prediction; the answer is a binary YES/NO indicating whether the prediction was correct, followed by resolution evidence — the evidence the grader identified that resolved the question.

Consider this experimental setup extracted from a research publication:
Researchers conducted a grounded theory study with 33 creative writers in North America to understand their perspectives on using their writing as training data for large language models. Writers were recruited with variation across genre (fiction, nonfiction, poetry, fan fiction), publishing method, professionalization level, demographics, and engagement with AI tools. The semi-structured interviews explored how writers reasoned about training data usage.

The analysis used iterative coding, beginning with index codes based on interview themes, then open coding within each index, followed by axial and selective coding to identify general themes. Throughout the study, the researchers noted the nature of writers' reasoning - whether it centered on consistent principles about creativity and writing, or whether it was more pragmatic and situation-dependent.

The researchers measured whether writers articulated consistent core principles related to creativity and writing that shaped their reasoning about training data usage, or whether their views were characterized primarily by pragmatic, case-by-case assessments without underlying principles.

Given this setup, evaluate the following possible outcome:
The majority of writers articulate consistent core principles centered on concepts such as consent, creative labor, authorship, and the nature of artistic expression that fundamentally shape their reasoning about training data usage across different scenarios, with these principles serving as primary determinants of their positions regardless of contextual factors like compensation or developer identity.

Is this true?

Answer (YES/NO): NO